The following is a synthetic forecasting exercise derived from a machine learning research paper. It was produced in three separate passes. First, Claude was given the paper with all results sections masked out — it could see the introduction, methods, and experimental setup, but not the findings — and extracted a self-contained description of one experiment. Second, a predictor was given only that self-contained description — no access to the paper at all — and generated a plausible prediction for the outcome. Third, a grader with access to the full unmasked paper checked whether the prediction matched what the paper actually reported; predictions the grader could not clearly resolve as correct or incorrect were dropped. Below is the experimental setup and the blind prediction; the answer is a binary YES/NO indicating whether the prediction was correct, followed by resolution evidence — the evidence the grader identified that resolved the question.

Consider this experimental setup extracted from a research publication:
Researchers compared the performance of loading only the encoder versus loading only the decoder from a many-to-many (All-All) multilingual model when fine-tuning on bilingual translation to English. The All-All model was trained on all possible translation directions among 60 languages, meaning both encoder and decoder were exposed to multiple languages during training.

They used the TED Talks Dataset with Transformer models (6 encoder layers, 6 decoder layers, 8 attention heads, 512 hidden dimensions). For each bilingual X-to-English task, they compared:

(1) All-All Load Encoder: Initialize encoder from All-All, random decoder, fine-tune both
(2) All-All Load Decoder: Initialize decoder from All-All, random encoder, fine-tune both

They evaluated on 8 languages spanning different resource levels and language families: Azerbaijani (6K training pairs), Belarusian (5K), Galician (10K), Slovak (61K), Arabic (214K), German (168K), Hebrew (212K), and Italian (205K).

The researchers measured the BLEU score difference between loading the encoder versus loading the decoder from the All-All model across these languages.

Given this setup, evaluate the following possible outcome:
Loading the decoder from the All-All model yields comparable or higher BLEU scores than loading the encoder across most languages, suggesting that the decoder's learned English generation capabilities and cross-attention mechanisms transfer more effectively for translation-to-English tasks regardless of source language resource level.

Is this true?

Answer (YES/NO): NO